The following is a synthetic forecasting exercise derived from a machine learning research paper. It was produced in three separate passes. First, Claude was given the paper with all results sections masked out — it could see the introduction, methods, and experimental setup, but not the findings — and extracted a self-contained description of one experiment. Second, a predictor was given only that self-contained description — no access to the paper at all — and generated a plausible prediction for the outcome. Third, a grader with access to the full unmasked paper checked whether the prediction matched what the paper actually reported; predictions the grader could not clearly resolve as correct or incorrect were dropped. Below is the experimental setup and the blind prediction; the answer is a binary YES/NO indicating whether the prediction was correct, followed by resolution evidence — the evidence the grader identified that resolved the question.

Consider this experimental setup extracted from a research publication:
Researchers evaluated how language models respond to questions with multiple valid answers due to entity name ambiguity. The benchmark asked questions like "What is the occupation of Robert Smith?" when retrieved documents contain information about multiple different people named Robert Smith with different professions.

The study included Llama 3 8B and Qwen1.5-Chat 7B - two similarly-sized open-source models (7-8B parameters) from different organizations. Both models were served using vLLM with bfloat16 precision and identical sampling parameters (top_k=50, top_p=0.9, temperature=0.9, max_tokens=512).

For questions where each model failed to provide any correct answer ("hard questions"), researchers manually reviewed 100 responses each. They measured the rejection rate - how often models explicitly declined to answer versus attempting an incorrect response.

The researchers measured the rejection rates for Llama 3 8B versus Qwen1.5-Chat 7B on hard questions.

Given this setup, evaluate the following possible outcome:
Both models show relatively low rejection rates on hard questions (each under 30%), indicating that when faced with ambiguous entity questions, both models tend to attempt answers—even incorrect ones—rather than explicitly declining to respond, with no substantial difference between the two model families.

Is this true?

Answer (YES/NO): NO